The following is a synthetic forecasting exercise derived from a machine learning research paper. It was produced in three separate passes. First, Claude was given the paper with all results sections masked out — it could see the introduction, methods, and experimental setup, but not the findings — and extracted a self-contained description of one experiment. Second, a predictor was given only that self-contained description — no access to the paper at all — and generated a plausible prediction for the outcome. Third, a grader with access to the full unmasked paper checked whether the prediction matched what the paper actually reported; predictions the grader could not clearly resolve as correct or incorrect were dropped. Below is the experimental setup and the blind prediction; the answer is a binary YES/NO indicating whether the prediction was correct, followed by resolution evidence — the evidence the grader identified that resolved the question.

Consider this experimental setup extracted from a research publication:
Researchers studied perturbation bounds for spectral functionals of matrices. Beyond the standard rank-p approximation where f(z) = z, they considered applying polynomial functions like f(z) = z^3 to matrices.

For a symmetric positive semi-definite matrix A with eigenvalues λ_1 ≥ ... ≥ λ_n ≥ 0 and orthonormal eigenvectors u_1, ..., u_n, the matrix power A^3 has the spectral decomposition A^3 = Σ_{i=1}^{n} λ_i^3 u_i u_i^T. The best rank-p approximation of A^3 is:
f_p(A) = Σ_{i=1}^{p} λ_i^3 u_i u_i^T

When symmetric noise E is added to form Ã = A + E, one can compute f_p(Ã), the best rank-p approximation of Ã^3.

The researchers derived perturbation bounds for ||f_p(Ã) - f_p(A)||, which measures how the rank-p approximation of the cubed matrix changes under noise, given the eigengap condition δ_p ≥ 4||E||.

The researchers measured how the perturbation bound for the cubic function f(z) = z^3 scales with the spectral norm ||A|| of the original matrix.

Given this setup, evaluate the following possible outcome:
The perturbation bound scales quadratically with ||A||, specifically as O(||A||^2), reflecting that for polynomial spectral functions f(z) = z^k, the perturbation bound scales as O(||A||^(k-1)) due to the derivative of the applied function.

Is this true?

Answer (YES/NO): NO